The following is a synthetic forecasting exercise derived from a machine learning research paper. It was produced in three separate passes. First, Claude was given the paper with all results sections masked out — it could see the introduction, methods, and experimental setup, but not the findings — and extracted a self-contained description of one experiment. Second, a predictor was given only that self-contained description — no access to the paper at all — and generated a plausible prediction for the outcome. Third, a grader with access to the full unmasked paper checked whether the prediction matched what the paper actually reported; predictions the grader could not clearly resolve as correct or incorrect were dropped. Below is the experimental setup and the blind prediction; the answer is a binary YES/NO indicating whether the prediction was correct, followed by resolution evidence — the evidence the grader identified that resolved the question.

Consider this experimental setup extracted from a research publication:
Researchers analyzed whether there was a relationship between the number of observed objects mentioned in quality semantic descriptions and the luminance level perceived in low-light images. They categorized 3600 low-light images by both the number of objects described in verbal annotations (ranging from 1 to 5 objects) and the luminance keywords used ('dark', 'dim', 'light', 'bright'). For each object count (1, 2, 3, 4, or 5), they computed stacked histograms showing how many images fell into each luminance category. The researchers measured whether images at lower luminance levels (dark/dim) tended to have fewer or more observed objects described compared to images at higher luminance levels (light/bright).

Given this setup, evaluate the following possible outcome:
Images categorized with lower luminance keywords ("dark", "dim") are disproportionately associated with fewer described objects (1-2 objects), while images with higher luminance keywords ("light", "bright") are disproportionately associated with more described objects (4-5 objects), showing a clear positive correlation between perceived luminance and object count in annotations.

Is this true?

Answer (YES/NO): YES